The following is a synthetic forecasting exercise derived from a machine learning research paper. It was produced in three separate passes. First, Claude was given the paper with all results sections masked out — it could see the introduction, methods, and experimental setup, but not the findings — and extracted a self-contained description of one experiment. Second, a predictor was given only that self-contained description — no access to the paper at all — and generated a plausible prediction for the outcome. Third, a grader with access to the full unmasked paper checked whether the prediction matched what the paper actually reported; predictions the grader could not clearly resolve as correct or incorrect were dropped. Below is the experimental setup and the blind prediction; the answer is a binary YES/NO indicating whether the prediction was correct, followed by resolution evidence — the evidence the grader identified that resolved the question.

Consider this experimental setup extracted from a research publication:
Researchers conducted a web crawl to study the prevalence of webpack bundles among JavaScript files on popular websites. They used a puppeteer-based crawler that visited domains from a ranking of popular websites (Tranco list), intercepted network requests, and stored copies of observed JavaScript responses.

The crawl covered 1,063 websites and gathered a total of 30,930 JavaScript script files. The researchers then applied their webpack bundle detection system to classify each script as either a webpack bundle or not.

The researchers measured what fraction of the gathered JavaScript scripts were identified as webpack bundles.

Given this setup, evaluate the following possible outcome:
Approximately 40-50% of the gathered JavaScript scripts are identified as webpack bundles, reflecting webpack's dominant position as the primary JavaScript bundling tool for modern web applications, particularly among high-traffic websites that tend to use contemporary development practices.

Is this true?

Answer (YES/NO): NO